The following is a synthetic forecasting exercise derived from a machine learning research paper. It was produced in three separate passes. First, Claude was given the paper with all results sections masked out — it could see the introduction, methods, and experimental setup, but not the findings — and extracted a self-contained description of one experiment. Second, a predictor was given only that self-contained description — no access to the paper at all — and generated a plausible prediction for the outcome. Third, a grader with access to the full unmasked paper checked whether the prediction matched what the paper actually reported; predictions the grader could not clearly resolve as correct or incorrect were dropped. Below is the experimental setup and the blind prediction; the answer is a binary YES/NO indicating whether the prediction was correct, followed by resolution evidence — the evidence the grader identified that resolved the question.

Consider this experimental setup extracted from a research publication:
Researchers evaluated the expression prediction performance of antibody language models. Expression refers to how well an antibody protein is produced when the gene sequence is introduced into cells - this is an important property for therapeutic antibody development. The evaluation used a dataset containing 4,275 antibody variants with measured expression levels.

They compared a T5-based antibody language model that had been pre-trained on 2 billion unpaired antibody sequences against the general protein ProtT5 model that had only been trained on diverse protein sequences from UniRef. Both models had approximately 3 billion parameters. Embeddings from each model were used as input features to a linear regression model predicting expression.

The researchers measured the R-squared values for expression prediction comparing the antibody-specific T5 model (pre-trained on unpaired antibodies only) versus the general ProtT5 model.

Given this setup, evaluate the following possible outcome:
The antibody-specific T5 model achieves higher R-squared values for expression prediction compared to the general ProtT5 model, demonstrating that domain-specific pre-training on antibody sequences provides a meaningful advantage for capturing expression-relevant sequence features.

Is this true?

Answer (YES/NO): NO